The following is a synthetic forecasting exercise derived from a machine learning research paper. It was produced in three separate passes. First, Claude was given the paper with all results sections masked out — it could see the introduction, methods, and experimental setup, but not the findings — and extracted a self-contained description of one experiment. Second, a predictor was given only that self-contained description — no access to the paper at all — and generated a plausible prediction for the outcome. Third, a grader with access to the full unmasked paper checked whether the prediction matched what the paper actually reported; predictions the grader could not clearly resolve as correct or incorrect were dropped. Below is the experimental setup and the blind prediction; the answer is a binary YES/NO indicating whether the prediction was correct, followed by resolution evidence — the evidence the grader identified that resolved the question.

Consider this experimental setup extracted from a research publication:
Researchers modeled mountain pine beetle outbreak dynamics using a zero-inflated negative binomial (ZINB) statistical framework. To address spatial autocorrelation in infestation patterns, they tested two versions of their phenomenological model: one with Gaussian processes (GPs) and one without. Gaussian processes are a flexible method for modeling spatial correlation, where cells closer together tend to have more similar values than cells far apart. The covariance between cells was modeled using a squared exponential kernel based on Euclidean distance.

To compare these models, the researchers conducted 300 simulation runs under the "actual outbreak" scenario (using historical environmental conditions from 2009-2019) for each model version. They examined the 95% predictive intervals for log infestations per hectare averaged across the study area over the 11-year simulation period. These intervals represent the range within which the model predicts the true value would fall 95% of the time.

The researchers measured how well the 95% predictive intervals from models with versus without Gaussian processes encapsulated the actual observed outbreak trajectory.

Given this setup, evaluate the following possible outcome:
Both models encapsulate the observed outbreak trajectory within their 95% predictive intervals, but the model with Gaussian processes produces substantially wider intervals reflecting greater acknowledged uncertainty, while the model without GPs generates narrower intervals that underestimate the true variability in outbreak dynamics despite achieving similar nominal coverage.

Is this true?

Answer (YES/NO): NO